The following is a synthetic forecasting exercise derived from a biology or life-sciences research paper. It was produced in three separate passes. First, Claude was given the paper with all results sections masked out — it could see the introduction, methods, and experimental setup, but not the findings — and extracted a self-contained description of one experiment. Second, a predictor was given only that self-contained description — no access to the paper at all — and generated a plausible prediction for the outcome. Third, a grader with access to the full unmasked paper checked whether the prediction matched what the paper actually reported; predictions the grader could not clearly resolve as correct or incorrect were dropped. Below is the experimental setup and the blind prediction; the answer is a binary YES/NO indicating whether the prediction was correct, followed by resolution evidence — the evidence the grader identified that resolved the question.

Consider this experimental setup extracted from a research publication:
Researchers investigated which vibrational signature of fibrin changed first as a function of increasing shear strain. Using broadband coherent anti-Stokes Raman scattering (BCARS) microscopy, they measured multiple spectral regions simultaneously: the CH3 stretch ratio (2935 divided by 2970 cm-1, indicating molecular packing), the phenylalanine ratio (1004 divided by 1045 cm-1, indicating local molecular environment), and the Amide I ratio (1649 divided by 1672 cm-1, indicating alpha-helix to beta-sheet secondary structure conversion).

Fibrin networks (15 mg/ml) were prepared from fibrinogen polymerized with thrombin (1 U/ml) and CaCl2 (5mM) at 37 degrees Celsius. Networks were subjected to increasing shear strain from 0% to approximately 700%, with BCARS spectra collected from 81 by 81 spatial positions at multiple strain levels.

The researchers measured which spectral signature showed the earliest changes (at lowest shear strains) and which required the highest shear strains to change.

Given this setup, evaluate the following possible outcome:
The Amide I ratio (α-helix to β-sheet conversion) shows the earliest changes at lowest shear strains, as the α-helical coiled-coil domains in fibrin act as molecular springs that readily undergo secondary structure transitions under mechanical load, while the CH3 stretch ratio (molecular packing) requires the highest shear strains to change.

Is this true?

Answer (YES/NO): NO